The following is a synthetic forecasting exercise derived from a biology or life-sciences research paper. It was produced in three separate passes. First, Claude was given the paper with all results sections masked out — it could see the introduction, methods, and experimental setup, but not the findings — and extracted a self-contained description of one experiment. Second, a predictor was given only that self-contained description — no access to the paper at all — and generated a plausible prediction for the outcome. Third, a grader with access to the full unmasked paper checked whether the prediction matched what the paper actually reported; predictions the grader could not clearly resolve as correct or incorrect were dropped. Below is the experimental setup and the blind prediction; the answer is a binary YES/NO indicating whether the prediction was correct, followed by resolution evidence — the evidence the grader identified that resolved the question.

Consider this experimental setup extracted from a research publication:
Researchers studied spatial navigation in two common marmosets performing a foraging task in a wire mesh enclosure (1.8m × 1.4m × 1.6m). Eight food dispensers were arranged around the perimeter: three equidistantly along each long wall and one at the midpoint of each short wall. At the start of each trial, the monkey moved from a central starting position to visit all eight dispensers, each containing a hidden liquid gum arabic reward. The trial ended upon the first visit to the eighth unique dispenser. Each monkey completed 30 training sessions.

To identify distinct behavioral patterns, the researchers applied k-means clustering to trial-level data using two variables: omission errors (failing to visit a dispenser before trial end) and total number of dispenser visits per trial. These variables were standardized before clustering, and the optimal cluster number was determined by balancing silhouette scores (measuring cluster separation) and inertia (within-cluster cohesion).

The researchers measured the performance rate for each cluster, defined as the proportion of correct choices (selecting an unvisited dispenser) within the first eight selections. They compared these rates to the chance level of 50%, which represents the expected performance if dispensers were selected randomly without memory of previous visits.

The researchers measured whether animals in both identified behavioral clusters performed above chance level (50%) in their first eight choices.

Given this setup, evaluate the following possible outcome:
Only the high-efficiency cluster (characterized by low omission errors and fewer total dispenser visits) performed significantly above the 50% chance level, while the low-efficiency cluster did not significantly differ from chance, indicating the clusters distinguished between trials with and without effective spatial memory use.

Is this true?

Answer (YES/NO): NO